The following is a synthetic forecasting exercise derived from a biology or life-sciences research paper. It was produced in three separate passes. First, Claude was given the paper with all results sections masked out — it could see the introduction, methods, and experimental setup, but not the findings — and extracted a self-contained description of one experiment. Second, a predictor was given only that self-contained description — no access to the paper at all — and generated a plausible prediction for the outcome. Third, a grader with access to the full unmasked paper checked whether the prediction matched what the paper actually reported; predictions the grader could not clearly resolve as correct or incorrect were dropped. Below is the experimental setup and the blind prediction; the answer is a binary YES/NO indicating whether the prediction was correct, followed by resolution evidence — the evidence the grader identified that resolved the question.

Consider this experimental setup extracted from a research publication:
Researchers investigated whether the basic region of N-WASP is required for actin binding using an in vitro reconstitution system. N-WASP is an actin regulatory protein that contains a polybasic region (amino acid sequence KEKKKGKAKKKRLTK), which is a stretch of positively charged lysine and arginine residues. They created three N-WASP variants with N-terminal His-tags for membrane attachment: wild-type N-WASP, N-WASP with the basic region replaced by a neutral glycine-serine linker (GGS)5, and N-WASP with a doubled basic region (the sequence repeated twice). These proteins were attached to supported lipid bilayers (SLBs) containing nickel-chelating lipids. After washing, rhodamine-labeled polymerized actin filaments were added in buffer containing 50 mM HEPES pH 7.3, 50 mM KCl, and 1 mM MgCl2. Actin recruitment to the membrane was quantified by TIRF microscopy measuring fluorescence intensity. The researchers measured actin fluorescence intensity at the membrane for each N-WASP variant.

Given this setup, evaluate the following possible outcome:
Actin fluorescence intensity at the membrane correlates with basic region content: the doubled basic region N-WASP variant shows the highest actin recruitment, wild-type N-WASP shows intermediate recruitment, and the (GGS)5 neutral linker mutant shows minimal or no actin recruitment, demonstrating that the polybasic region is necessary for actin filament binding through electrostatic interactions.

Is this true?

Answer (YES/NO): YES